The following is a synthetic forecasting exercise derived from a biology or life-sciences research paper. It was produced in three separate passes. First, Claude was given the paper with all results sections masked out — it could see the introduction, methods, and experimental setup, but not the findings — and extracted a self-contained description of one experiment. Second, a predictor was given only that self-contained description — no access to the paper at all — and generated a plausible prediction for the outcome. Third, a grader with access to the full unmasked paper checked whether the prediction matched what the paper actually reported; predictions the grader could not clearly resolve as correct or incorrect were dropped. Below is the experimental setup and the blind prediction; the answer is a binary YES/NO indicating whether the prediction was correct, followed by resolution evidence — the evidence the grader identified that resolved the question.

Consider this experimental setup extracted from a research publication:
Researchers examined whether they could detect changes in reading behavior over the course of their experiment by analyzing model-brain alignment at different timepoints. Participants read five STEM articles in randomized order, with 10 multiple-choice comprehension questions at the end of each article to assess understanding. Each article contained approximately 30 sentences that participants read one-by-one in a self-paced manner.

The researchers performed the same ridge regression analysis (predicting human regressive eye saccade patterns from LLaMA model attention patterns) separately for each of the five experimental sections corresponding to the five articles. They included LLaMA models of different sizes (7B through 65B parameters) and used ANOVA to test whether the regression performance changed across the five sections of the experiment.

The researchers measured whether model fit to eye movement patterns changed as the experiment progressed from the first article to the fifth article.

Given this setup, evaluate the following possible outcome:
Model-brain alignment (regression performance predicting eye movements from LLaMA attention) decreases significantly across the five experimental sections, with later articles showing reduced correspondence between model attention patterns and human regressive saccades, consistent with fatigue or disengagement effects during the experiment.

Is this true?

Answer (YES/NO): NO